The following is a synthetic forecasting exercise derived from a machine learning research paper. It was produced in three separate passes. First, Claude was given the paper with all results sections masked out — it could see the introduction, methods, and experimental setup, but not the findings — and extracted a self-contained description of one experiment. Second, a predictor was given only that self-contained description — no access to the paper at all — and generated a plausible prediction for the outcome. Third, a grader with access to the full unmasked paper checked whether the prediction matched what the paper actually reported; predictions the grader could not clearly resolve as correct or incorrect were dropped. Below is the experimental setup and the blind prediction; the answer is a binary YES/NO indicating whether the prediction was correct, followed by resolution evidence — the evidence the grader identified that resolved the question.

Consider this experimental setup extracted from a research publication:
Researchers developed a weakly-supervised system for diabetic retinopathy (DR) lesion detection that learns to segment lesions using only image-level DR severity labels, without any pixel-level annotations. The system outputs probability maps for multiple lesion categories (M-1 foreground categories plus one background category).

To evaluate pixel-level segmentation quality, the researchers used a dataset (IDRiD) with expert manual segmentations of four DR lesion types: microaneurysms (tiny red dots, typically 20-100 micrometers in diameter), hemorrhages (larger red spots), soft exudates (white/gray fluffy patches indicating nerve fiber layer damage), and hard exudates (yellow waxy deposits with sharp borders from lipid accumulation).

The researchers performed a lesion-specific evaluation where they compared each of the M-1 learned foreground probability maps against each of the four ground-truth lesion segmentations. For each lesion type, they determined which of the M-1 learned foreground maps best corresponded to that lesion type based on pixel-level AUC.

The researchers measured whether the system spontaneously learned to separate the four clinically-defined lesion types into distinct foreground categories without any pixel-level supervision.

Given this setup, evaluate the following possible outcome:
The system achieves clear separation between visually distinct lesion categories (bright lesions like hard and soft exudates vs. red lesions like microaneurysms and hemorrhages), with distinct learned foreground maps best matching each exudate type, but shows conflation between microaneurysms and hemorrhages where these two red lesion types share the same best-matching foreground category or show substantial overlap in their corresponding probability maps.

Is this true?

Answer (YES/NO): NO